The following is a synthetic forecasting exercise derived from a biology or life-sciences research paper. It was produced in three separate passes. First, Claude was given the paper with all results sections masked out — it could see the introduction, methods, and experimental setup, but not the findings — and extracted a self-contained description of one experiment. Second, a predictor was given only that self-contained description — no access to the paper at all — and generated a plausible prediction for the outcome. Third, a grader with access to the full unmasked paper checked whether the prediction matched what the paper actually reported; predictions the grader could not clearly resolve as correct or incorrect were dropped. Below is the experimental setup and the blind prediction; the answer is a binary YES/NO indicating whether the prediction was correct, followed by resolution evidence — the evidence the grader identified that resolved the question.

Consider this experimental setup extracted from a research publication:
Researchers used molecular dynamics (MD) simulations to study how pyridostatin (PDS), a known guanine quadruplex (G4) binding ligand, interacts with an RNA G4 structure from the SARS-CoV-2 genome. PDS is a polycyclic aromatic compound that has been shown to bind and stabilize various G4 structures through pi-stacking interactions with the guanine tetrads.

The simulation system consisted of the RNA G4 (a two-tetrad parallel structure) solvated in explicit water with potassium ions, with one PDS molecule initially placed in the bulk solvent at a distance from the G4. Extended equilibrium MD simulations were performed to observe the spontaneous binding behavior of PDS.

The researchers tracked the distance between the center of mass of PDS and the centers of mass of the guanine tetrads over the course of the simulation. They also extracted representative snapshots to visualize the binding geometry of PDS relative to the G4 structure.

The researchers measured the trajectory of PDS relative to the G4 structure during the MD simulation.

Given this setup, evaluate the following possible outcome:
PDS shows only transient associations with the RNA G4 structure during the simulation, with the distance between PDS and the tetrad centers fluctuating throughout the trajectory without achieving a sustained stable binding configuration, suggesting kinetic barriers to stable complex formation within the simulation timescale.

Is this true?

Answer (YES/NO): NO